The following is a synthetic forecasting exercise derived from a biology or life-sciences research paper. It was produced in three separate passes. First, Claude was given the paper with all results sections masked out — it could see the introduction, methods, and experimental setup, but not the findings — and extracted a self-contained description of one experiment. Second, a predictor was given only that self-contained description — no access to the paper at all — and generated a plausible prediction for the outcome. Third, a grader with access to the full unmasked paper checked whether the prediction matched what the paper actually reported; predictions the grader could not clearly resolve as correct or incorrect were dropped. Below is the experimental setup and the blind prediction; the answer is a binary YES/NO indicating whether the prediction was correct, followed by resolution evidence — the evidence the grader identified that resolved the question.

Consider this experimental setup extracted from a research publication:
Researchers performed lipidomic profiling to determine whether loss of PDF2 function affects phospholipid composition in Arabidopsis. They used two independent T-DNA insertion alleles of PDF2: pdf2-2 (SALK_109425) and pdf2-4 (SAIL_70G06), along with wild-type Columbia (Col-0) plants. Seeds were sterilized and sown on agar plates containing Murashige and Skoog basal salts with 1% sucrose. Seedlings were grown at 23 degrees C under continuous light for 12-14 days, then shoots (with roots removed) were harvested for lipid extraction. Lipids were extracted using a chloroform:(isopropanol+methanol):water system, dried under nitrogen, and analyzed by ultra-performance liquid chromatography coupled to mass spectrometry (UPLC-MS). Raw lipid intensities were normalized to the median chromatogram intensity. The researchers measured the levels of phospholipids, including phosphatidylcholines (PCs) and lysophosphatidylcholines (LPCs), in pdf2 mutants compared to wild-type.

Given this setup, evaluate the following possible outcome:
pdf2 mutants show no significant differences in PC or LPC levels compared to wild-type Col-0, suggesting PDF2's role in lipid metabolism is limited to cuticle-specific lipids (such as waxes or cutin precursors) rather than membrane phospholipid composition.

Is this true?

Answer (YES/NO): NO